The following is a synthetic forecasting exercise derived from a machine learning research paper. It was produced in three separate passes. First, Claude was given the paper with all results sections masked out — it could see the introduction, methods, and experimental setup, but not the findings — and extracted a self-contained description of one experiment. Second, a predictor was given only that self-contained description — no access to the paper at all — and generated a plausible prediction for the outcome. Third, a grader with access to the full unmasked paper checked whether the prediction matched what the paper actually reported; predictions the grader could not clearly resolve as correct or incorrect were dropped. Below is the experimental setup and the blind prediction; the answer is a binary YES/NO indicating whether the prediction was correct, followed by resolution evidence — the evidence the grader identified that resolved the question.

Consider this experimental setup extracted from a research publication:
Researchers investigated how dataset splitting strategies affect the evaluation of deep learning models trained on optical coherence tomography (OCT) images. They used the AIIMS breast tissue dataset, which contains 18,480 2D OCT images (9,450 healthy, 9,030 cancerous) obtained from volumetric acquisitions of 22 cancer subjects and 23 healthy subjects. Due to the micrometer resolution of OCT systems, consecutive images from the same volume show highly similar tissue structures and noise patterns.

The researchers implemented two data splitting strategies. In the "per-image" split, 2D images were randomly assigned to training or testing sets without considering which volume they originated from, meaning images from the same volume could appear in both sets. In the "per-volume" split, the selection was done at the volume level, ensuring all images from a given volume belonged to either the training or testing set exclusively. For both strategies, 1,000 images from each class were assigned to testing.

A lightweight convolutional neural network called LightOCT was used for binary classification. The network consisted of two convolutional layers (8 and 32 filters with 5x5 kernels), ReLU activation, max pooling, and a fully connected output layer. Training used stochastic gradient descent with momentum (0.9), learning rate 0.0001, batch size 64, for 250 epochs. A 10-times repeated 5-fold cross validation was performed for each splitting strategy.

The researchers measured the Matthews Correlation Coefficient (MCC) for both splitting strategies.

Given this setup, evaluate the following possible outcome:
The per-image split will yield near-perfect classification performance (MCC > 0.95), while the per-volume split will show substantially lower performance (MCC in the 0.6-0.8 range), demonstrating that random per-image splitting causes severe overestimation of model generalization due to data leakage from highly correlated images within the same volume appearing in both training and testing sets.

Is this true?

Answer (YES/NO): NO